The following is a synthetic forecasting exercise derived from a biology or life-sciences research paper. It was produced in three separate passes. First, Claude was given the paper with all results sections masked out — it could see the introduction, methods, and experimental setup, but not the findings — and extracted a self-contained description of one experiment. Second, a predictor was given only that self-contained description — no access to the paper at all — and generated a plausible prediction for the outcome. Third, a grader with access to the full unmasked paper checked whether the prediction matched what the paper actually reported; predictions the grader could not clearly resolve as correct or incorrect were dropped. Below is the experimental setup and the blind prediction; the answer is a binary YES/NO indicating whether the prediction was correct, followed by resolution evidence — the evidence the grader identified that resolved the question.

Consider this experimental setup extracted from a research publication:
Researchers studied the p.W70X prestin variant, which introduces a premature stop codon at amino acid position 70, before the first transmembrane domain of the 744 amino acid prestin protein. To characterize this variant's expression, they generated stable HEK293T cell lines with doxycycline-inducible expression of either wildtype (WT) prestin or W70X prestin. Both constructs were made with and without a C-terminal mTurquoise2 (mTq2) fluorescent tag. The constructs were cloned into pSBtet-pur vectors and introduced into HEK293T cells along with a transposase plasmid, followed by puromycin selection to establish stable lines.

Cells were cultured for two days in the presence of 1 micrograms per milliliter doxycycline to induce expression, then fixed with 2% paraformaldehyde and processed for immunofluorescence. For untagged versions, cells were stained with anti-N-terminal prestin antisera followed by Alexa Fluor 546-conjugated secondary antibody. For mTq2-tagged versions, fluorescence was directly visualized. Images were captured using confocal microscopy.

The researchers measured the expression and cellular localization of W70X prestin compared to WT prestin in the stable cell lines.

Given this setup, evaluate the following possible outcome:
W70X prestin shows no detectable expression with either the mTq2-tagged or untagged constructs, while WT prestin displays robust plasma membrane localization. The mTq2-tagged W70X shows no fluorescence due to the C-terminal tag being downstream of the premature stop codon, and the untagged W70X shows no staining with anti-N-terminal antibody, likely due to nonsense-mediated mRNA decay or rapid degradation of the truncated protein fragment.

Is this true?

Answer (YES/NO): NO